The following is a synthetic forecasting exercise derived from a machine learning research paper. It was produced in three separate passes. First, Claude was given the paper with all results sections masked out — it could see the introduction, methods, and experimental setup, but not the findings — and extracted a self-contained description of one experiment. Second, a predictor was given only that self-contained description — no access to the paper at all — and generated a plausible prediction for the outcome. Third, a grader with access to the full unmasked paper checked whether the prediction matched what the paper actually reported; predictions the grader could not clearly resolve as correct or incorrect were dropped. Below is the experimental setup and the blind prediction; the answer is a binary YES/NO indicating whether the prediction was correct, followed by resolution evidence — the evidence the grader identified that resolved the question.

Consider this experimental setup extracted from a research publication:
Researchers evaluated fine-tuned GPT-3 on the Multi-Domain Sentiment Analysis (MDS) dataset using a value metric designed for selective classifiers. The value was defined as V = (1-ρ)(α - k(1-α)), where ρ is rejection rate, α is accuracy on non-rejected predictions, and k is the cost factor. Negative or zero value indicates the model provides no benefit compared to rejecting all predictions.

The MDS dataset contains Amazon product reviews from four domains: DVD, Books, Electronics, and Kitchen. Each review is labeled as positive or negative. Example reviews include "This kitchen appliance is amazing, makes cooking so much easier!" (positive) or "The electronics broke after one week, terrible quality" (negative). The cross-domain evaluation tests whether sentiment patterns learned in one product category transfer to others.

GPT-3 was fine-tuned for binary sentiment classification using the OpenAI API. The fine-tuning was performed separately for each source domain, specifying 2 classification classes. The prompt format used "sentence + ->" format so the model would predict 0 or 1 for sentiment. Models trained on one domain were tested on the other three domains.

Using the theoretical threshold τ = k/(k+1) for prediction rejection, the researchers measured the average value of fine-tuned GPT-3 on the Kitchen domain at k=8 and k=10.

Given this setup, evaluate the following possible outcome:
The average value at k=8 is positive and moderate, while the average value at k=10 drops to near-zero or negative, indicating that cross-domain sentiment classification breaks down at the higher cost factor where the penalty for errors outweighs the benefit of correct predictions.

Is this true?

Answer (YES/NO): NO